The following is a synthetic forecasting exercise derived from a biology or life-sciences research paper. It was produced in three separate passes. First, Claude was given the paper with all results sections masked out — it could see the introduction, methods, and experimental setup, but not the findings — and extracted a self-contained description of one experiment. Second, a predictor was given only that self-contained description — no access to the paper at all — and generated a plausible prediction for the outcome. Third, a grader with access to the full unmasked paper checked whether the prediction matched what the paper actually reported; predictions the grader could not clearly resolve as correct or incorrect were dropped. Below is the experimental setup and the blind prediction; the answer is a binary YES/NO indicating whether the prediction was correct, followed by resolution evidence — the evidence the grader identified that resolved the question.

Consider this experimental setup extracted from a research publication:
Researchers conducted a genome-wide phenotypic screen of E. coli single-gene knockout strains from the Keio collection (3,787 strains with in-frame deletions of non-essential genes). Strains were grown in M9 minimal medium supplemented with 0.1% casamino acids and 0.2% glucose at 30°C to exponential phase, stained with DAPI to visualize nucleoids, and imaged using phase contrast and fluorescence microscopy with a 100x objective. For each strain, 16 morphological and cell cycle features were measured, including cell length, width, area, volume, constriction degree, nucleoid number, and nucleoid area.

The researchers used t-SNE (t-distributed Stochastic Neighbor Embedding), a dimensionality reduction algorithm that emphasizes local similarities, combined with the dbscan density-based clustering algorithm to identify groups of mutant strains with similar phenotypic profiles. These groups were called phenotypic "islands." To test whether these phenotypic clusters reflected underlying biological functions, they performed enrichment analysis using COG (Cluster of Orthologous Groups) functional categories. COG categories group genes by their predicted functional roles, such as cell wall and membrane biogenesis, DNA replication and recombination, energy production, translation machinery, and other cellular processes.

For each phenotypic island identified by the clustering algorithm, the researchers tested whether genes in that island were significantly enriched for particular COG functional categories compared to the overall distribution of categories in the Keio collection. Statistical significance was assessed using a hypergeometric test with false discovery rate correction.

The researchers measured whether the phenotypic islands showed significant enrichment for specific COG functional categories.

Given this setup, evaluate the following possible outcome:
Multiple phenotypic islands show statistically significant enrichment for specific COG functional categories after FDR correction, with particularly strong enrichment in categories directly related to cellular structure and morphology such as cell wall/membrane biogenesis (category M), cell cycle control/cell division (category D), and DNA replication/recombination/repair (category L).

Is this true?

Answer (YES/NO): YES